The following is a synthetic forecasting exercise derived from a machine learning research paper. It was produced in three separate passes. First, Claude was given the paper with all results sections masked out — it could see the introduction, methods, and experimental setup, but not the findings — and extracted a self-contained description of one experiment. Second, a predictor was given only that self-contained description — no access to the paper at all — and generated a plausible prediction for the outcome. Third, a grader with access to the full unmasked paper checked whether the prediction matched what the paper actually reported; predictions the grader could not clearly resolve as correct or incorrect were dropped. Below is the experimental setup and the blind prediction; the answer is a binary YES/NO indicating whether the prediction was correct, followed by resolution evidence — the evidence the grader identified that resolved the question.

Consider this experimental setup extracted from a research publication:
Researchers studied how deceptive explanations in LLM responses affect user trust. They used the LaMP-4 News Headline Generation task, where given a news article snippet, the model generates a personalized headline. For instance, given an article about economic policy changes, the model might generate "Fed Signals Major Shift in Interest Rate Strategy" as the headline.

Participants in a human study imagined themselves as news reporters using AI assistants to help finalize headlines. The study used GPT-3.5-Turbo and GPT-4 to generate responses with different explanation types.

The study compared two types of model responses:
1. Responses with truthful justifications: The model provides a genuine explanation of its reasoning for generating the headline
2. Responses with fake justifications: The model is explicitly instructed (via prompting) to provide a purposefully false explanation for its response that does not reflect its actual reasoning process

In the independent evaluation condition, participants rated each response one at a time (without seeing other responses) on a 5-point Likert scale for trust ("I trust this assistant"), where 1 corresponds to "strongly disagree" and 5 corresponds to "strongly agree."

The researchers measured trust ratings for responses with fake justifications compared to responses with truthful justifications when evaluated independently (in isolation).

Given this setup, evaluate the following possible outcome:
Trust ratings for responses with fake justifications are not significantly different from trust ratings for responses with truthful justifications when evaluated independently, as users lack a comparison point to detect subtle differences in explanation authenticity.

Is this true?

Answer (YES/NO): YES